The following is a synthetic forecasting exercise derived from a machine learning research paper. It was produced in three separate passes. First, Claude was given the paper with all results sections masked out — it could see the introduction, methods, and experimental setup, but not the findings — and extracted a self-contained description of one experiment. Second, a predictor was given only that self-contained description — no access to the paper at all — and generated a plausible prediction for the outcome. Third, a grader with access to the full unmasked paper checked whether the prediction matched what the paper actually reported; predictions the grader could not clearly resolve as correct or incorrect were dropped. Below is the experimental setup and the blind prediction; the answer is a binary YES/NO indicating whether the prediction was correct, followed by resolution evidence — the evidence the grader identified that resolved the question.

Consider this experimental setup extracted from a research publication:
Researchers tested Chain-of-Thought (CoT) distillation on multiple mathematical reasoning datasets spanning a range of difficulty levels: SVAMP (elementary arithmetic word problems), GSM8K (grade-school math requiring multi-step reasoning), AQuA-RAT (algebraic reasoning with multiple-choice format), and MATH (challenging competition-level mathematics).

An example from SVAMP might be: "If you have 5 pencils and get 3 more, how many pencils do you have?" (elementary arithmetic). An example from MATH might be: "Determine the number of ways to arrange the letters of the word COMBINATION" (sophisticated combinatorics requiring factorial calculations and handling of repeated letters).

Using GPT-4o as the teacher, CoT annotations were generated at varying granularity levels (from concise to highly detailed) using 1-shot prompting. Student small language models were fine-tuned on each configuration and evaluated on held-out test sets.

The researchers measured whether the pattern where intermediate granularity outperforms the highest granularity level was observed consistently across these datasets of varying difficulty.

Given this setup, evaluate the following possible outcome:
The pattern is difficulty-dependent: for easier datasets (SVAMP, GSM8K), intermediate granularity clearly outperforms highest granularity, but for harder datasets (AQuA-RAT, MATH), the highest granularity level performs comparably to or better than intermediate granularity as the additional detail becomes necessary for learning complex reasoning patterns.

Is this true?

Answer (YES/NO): NO